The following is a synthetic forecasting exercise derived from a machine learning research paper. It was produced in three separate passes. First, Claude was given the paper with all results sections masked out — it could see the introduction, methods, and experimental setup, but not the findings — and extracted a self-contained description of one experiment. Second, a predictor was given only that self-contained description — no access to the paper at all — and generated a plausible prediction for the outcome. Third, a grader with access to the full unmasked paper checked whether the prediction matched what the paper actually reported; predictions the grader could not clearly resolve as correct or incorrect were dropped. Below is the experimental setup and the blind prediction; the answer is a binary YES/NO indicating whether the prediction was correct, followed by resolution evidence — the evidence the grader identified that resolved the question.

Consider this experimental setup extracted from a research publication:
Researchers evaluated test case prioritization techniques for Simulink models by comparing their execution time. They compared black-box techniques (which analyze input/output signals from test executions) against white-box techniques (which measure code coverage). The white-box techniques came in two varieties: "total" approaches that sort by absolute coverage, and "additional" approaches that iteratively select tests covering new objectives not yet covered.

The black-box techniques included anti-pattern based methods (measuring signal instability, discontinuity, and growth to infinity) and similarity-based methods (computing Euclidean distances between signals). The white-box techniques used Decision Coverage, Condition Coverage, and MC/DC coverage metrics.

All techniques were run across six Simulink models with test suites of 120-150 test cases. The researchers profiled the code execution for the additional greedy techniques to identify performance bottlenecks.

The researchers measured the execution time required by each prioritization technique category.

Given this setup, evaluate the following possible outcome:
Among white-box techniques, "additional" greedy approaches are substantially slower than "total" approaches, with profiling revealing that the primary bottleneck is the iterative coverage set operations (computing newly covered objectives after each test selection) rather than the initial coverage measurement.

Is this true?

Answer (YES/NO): NO